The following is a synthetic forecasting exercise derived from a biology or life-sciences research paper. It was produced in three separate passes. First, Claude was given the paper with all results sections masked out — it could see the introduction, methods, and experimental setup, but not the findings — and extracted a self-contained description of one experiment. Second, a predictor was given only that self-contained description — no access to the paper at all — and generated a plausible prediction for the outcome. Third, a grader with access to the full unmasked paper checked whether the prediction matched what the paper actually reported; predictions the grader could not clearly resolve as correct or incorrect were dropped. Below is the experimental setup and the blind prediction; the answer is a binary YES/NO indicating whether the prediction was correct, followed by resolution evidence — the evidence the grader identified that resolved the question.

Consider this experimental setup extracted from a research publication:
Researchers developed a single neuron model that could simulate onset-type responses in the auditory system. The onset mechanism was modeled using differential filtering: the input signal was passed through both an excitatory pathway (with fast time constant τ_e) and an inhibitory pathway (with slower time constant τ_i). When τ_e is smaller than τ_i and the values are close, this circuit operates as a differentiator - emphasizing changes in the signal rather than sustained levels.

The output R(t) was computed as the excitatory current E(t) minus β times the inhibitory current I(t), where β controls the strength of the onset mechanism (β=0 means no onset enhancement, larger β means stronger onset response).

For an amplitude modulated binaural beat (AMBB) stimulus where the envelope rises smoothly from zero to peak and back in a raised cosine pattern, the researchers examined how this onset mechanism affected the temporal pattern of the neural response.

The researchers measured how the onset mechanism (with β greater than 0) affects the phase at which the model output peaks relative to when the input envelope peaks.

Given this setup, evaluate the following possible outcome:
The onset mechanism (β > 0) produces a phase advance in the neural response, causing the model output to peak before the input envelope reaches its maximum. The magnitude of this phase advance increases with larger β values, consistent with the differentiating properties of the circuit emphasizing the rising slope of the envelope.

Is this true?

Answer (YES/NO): NO